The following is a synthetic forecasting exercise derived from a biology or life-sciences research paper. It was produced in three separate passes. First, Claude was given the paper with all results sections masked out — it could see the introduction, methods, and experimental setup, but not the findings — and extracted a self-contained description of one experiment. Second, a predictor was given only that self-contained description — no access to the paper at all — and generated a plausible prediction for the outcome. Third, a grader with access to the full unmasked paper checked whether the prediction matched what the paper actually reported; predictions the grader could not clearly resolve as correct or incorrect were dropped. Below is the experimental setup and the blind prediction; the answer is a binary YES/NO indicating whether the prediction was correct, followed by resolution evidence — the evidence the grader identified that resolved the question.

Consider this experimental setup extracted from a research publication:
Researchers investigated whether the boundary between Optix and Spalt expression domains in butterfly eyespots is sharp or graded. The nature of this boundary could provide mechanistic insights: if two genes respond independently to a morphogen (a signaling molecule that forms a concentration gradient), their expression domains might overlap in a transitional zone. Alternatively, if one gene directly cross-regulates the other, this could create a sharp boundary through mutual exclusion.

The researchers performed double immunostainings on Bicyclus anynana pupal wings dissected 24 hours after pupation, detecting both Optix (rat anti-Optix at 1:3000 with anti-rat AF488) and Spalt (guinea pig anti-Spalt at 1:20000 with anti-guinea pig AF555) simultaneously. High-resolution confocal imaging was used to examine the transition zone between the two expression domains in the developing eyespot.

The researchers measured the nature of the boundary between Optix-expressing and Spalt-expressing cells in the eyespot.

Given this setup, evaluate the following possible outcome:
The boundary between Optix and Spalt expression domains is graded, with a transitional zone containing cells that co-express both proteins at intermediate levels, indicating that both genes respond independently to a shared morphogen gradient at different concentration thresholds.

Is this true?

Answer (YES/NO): NO